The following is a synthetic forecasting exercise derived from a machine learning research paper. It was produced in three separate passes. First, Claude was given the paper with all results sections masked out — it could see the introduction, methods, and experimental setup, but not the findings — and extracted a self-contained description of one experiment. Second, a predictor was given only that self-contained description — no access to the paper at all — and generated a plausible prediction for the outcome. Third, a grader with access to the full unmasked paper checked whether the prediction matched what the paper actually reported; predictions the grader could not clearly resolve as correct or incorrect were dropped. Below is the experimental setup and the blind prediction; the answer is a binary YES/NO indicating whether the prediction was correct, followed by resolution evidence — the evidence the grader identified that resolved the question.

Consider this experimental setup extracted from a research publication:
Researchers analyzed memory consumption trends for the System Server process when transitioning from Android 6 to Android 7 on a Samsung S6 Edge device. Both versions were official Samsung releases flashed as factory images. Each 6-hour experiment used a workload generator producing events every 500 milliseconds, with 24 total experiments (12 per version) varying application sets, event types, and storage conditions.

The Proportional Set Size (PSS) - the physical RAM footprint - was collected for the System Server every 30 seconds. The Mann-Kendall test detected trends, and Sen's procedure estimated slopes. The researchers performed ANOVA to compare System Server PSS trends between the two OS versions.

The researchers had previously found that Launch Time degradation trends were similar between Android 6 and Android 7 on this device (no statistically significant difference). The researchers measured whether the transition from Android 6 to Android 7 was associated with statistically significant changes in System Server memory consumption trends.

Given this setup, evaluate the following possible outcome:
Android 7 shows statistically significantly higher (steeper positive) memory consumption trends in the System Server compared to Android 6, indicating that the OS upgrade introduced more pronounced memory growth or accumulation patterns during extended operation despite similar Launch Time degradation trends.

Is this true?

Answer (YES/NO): NO